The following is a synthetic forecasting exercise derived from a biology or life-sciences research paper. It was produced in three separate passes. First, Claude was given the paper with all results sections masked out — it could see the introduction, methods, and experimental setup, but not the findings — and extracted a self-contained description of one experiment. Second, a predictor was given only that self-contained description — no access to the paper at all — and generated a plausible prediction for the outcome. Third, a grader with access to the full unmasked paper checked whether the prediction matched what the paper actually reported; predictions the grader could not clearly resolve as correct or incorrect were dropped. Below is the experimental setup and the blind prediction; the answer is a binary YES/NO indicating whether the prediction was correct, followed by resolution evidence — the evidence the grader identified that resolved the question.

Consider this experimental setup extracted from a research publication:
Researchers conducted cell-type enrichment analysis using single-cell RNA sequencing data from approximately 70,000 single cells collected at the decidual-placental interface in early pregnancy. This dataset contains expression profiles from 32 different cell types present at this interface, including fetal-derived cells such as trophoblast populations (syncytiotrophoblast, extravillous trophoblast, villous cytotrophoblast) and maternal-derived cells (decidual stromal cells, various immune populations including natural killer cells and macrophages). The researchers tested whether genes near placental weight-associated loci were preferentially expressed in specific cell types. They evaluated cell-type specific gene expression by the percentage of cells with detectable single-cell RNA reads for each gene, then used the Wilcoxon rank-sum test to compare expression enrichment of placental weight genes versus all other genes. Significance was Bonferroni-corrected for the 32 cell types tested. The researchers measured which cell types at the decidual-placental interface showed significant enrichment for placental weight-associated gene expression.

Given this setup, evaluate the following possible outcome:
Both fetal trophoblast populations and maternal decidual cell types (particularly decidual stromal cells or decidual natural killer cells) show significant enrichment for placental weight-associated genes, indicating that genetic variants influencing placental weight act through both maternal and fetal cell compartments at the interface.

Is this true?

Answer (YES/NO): NO